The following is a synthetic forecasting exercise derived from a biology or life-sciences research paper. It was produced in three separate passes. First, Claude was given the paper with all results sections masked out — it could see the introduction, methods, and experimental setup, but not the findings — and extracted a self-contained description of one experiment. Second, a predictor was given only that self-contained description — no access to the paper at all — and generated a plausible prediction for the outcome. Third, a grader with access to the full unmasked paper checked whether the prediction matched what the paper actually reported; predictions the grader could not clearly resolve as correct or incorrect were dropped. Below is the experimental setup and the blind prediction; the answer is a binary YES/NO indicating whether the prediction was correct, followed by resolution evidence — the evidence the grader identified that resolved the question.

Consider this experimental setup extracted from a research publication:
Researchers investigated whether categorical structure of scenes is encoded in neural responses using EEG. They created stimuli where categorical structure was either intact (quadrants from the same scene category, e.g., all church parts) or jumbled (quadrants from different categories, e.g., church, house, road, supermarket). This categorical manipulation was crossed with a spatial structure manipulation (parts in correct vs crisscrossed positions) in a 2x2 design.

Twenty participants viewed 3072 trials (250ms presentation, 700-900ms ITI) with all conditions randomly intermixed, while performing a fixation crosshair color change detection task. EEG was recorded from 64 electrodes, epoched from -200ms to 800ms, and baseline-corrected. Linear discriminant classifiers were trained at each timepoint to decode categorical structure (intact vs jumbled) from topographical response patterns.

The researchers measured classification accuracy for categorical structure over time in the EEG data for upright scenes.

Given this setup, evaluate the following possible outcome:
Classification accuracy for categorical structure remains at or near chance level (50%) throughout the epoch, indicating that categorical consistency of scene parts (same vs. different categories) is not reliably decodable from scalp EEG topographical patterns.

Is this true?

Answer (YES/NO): NO